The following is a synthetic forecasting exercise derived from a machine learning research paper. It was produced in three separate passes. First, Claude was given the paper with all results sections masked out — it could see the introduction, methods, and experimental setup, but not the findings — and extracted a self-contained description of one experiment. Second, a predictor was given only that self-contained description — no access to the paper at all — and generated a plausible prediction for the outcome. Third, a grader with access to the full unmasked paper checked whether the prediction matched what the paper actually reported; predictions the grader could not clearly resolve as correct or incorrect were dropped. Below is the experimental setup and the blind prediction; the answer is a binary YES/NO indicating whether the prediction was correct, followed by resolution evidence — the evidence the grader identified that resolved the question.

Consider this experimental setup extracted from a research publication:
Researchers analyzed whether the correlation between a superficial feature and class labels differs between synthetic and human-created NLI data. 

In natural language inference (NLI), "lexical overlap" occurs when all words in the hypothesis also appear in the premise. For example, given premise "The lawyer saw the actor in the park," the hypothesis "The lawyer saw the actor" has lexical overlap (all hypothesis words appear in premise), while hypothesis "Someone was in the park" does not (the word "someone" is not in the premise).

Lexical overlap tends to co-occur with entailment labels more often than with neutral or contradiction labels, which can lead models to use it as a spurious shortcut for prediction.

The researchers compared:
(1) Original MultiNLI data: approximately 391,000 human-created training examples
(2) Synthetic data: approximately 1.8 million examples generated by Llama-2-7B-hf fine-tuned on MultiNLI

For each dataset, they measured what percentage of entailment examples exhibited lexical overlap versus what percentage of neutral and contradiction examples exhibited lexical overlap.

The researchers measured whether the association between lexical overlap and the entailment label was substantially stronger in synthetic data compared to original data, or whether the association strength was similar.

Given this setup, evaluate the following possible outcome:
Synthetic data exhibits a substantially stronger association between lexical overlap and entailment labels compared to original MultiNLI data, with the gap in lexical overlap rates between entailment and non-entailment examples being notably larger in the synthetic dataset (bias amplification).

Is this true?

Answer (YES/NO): NO